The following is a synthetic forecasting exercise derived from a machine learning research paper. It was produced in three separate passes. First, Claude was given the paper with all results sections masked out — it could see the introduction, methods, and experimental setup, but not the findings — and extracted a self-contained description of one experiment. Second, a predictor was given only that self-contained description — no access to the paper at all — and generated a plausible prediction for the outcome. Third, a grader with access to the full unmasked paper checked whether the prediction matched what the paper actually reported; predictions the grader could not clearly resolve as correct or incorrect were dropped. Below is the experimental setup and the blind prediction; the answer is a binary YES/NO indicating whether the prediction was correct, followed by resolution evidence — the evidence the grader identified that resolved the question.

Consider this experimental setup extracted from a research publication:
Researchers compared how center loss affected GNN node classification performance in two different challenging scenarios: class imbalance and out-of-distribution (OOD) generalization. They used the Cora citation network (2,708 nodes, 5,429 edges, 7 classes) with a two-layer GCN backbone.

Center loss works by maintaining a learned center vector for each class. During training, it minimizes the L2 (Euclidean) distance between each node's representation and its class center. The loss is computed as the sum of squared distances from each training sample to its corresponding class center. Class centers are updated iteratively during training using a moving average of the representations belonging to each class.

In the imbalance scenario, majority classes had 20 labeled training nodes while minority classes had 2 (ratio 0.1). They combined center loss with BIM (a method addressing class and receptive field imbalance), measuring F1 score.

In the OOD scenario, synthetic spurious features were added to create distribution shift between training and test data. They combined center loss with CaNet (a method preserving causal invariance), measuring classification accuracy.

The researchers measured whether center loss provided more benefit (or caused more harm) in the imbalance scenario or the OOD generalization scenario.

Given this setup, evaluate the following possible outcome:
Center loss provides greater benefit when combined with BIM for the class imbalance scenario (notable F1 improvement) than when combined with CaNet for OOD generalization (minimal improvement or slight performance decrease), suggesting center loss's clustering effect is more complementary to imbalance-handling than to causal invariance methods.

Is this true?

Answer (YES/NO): NO